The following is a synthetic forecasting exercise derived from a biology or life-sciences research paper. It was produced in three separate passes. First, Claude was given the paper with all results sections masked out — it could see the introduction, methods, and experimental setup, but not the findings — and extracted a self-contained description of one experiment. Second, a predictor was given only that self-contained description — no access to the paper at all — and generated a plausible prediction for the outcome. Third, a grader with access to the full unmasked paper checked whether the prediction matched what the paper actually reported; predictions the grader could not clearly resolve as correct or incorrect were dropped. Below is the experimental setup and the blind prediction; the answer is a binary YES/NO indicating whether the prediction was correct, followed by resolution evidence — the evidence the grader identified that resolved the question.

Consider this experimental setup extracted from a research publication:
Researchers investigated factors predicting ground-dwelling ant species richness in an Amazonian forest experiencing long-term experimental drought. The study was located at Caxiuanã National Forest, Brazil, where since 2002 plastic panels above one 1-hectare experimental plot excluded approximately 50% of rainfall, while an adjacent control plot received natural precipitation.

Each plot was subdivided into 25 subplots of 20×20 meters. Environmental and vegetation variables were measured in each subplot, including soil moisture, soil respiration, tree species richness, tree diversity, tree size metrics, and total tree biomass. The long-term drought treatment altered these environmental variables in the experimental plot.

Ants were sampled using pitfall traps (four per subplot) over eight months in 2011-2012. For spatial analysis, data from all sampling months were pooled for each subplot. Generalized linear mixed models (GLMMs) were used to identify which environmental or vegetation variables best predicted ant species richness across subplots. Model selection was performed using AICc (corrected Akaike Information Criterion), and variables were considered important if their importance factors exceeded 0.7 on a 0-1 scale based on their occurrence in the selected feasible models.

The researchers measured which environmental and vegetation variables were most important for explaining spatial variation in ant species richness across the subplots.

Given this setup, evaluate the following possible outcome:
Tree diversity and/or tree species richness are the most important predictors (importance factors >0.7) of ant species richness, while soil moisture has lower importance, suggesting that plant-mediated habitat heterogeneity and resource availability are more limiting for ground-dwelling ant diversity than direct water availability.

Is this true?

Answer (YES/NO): NO